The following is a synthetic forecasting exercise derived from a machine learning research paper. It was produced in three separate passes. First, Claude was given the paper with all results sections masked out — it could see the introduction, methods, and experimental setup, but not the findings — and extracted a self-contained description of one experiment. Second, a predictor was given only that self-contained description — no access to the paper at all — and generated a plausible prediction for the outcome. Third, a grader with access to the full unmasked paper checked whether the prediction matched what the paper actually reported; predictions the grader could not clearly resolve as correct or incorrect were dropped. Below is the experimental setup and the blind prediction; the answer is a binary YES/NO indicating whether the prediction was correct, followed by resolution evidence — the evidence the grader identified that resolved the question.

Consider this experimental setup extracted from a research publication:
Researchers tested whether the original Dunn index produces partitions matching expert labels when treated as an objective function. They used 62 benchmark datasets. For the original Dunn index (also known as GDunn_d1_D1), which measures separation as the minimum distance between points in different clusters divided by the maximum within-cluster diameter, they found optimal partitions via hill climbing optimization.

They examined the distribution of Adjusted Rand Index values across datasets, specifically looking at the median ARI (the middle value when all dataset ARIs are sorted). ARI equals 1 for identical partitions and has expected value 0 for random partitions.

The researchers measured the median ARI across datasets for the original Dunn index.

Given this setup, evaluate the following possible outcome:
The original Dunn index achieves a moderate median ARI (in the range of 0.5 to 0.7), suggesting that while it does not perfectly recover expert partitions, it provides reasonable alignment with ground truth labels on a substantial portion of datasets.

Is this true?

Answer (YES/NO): NO